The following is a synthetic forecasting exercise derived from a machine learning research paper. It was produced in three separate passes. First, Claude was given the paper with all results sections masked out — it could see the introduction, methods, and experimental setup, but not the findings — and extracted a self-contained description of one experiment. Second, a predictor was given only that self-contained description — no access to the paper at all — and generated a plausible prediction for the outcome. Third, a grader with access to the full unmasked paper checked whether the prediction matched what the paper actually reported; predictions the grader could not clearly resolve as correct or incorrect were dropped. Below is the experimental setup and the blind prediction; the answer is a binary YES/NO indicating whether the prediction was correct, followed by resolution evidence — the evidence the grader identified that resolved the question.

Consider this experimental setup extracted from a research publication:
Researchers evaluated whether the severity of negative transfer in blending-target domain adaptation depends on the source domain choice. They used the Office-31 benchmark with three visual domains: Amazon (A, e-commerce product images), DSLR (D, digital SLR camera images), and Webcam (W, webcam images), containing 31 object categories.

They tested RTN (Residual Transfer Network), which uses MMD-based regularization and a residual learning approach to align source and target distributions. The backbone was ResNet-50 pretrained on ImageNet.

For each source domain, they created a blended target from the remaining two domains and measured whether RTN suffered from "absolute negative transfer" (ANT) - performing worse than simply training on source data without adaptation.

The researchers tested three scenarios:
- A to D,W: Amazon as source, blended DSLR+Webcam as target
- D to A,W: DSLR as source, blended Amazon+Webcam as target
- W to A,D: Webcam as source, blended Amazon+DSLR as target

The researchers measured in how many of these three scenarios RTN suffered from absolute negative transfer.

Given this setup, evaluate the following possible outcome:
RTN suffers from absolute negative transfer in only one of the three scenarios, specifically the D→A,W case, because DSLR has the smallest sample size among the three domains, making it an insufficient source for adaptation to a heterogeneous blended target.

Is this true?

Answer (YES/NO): NO